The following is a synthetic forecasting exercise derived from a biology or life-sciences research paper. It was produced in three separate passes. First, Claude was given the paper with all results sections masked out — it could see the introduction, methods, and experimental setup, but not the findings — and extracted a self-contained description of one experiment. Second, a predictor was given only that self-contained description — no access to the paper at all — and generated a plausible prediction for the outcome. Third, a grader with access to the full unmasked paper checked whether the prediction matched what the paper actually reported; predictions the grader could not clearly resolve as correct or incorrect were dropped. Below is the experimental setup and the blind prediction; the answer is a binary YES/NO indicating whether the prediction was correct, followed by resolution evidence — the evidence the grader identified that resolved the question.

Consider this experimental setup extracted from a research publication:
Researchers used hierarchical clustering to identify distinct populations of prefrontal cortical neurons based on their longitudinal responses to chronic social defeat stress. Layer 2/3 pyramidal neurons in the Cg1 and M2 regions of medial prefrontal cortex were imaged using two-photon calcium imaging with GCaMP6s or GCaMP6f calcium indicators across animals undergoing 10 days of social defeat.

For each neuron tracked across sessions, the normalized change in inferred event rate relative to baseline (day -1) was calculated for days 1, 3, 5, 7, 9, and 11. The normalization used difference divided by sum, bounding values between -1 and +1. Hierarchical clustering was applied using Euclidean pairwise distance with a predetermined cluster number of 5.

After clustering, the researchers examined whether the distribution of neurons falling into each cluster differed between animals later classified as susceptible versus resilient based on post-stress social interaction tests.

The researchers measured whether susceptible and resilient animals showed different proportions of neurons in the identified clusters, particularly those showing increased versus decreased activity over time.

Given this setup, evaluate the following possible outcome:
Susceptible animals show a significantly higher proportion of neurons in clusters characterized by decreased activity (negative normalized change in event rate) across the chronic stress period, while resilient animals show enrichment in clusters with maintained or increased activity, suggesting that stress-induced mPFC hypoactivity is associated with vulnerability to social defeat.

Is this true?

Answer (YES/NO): NO